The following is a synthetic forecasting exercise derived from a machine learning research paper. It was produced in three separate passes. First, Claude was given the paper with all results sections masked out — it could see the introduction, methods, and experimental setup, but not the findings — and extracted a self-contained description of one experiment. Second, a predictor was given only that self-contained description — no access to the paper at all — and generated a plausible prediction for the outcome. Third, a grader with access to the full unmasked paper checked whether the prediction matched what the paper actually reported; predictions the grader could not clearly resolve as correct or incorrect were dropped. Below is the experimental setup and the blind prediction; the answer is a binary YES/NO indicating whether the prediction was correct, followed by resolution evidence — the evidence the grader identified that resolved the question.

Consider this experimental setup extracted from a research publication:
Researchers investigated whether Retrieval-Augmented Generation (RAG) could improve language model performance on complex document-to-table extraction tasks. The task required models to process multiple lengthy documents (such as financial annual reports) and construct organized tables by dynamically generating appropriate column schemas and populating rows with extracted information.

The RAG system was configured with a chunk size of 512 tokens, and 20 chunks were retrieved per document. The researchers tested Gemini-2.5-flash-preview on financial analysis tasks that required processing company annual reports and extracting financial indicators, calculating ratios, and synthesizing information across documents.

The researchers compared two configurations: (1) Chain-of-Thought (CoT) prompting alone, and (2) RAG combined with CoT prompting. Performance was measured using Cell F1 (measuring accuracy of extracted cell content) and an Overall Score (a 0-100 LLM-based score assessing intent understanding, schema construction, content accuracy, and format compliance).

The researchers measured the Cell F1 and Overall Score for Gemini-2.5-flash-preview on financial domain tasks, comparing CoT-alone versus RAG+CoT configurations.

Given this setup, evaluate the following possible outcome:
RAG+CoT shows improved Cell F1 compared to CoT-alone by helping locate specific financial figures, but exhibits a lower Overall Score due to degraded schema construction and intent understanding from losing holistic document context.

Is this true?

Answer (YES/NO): NO